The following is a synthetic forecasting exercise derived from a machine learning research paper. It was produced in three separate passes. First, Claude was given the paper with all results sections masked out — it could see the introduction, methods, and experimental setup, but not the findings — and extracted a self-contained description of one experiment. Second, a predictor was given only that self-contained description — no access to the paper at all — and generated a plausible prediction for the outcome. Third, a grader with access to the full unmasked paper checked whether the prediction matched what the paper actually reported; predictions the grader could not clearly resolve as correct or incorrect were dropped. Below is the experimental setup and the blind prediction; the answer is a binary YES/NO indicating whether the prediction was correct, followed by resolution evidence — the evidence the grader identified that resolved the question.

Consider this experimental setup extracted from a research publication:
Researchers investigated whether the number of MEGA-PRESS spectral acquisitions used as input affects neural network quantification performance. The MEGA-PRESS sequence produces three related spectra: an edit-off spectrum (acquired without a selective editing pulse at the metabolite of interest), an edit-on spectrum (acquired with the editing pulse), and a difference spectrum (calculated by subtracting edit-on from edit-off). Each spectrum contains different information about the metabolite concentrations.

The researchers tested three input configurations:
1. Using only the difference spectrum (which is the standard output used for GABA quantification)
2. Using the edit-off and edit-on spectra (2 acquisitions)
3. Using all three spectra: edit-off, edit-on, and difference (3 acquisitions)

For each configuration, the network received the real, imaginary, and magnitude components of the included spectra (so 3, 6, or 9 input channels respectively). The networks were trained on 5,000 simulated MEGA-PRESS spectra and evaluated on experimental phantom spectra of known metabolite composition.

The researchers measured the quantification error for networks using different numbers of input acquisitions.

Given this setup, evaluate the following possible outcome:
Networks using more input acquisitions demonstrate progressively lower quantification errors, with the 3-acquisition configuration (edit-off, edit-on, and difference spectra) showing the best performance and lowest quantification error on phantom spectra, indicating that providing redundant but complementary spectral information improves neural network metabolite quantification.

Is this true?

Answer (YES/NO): NO